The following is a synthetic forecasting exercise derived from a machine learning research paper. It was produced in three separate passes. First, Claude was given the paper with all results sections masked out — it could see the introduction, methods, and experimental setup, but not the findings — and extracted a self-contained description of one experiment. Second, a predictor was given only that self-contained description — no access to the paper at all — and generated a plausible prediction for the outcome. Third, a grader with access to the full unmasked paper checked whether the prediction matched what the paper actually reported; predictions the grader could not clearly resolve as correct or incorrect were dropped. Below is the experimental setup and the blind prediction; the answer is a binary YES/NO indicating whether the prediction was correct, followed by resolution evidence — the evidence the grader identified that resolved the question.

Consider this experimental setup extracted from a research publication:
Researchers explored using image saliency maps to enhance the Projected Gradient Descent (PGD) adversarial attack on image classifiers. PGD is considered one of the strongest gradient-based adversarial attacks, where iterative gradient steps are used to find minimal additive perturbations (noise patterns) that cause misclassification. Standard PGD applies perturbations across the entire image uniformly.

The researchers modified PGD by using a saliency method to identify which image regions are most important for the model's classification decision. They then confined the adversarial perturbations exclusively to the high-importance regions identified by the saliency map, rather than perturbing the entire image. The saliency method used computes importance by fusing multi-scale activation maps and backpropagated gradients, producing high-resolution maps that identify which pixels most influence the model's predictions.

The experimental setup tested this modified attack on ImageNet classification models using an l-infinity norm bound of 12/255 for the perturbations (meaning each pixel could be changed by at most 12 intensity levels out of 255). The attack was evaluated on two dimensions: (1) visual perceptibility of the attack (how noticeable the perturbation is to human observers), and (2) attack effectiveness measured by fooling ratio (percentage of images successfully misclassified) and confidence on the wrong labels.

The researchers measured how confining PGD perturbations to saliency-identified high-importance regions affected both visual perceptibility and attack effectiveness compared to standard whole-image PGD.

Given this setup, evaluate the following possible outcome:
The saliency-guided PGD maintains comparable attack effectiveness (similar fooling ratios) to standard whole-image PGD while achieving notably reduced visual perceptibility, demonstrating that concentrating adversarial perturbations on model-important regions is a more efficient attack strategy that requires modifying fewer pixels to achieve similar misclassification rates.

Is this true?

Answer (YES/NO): YES